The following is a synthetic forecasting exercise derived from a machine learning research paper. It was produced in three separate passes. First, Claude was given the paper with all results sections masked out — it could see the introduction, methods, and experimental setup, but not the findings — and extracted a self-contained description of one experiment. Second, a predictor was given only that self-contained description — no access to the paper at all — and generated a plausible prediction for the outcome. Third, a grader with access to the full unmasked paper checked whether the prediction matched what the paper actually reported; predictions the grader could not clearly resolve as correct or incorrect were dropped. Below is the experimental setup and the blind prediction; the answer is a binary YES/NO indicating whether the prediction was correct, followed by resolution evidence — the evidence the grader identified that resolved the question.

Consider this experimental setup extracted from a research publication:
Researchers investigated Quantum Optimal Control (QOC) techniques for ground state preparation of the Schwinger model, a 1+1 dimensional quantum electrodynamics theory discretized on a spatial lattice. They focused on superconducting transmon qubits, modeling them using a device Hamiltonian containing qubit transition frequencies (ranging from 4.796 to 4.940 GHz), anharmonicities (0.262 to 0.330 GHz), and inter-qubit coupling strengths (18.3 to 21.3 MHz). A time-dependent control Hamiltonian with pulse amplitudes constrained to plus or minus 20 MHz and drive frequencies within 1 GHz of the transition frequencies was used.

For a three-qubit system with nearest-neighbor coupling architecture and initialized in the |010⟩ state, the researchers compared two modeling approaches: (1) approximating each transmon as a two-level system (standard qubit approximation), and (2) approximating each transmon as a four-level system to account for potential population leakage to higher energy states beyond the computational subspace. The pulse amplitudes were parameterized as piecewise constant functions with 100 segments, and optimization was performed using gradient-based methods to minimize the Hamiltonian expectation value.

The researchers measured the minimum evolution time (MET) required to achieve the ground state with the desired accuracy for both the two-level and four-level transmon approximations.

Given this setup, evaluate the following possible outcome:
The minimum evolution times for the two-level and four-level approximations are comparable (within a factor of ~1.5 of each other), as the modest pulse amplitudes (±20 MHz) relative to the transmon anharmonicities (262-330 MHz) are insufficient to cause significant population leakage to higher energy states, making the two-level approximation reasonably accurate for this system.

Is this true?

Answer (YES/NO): YES